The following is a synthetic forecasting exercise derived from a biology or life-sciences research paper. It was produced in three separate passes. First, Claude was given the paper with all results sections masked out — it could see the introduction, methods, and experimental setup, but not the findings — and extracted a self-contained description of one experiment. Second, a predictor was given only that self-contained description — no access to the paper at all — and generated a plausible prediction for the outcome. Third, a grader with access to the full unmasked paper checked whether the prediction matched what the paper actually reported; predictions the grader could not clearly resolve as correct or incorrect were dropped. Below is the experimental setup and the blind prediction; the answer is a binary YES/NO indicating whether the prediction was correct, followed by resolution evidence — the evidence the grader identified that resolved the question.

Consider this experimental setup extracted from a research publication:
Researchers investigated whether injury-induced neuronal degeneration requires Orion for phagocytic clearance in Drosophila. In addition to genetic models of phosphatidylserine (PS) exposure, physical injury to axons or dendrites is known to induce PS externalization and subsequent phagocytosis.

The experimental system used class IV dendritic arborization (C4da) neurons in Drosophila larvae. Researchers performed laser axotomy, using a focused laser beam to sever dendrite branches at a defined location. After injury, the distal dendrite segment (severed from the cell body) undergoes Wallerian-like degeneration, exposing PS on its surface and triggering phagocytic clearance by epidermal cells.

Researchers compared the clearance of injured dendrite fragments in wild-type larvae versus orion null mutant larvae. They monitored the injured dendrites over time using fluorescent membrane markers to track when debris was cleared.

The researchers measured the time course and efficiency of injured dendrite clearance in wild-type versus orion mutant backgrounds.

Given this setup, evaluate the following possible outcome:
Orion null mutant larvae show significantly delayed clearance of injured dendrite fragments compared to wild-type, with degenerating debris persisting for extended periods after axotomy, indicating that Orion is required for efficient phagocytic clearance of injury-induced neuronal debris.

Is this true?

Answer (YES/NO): YES